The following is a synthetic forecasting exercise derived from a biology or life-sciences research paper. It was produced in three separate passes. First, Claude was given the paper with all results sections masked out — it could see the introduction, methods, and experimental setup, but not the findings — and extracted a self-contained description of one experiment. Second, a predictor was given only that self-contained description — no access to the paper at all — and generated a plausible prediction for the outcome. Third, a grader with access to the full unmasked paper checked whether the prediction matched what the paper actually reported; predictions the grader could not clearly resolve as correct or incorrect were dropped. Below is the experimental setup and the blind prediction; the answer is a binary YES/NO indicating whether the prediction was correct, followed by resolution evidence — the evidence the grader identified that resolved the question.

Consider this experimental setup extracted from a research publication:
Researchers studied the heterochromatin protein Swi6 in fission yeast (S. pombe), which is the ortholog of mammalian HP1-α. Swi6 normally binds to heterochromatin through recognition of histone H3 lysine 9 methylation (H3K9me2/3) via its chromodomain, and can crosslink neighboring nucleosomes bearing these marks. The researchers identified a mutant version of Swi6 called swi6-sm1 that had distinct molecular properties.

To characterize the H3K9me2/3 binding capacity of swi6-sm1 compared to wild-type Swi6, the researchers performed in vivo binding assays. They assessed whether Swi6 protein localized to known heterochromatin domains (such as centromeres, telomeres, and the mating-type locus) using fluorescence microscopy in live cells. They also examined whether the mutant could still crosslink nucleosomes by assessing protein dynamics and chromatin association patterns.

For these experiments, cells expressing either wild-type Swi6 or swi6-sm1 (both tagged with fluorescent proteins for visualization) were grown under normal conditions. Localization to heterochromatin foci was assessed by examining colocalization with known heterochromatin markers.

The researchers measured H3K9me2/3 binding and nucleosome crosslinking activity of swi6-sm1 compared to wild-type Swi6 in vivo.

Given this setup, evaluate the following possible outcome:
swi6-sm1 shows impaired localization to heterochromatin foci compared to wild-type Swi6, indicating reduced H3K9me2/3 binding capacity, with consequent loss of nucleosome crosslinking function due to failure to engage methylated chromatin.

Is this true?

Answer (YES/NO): NO